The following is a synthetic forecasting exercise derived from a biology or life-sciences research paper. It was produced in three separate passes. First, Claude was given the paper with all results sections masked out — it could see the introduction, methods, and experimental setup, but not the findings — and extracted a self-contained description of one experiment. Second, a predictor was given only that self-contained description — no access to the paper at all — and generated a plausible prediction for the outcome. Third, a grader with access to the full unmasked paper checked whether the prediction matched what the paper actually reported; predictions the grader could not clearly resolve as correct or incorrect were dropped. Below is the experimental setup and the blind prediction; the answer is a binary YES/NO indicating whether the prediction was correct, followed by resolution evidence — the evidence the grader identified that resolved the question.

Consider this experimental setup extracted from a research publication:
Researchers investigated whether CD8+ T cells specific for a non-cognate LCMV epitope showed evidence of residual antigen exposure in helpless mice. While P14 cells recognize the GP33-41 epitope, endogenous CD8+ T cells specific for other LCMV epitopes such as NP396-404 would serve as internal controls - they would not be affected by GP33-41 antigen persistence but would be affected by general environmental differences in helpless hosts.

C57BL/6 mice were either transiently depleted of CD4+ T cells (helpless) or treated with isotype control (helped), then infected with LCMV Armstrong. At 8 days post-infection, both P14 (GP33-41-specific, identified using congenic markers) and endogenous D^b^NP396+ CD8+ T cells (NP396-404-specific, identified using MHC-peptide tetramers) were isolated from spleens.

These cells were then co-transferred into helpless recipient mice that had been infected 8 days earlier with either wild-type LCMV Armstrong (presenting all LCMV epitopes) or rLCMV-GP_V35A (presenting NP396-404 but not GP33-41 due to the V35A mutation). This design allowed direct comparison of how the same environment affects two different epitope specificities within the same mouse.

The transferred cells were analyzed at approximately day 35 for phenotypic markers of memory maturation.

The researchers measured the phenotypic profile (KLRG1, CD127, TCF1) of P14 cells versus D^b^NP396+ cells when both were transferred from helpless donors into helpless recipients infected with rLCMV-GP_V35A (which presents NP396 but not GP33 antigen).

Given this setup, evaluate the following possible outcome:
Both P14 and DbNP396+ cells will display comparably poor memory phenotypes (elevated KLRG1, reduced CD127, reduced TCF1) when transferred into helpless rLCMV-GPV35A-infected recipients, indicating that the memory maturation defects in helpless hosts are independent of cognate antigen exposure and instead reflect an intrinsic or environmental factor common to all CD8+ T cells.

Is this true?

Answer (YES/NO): NO